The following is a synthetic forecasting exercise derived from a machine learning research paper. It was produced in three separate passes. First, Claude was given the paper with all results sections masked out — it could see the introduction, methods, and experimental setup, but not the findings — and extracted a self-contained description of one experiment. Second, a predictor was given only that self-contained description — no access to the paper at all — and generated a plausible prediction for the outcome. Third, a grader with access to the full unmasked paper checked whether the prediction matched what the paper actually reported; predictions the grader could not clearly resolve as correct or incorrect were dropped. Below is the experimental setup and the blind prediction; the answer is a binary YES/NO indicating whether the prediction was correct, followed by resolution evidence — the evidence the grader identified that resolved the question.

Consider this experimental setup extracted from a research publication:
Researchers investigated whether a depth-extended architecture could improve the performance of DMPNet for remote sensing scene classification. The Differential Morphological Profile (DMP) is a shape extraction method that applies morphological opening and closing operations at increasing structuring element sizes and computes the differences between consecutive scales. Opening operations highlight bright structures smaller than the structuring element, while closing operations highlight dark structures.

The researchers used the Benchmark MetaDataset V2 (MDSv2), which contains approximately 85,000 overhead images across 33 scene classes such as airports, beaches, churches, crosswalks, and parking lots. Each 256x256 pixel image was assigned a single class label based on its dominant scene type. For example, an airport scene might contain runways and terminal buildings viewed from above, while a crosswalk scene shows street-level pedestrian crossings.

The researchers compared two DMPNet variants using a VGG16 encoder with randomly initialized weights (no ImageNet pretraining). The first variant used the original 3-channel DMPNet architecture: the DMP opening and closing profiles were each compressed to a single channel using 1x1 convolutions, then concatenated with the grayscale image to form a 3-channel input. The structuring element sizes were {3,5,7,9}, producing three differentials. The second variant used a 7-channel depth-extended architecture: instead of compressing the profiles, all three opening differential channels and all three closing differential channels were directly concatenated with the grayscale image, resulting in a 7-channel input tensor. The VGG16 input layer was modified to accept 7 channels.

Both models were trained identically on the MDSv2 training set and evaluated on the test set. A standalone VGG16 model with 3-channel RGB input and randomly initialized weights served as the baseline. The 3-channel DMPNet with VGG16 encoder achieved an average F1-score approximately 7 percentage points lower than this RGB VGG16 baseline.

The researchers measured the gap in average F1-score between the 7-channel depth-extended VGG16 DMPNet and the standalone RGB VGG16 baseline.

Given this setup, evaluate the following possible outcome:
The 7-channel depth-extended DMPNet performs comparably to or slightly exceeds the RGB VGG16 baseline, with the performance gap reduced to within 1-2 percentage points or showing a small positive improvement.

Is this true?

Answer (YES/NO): YES